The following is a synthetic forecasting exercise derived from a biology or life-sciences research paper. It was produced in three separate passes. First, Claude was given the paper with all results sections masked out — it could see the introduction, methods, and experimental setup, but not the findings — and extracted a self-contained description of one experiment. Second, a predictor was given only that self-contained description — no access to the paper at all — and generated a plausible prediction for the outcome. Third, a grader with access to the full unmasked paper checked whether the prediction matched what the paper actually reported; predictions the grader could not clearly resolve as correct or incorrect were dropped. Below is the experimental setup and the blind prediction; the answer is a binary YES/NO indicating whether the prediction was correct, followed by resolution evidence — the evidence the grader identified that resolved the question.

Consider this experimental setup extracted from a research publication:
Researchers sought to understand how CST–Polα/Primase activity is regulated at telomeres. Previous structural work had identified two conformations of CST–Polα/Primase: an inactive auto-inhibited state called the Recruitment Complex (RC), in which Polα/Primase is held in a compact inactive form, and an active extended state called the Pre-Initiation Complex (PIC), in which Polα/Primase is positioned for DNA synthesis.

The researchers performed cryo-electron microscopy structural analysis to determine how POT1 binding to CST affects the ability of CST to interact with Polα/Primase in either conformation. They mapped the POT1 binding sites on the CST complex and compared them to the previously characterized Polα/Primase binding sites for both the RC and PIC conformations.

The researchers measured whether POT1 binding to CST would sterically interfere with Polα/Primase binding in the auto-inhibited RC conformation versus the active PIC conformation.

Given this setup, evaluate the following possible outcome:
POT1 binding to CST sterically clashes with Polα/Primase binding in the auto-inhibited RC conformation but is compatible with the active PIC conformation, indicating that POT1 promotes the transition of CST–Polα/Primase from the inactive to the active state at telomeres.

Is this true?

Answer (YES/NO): NO